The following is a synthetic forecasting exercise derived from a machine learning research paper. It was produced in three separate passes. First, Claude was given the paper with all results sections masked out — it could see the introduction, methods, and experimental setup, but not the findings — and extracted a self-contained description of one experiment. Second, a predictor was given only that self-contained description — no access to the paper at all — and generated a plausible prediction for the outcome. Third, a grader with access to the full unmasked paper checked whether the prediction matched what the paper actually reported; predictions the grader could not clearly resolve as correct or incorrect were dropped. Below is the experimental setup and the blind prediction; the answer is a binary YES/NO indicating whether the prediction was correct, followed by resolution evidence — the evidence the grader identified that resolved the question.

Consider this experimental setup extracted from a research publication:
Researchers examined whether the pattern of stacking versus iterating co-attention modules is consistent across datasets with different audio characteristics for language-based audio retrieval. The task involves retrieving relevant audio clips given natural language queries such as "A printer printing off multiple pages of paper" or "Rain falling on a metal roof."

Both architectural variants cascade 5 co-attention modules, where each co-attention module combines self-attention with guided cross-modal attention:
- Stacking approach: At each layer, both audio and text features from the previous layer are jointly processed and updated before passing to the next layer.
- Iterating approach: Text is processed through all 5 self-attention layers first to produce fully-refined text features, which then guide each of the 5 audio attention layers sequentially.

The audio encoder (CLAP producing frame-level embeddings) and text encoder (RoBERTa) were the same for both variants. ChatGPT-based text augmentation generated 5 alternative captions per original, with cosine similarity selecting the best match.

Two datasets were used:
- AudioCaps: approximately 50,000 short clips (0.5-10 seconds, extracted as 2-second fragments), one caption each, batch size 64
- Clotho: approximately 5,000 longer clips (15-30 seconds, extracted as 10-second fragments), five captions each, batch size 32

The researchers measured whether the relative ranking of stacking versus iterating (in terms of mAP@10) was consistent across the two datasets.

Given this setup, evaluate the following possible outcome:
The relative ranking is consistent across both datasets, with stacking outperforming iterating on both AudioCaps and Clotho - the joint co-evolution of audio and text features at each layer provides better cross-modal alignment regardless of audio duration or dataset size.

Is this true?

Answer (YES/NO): NO